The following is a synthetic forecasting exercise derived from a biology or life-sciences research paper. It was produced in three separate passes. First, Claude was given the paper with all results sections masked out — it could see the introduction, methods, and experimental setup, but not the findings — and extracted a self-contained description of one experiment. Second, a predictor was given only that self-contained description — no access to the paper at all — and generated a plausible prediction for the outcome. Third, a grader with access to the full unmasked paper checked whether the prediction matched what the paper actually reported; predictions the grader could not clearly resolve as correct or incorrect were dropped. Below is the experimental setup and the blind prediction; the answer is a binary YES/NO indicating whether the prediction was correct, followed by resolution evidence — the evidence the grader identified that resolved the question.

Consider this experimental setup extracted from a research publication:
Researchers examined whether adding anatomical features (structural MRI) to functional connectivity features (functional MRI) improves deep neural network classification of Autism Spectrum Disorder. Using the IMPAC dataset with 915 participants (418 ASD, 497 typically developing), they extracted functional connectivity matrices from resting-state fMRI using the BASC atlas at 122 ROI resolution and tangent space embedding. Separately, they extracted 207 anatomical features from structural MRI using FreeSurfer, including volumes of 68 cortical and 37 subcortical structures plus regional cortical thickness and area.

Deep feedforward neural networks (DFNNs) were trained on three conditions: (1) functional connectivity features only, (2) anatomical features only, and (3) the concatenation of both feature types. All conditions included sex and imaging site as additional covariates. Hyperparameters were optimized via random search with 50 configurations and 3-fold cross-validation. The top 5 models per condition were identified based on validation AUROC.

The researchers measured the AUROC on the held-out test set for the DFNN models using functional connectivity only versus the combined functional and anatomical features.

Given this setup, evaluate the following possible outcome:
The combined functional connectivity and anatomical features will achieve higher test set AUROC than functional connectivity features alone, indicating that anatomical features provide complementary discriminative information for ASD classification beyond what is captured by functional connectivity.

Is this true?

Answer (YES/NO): YES